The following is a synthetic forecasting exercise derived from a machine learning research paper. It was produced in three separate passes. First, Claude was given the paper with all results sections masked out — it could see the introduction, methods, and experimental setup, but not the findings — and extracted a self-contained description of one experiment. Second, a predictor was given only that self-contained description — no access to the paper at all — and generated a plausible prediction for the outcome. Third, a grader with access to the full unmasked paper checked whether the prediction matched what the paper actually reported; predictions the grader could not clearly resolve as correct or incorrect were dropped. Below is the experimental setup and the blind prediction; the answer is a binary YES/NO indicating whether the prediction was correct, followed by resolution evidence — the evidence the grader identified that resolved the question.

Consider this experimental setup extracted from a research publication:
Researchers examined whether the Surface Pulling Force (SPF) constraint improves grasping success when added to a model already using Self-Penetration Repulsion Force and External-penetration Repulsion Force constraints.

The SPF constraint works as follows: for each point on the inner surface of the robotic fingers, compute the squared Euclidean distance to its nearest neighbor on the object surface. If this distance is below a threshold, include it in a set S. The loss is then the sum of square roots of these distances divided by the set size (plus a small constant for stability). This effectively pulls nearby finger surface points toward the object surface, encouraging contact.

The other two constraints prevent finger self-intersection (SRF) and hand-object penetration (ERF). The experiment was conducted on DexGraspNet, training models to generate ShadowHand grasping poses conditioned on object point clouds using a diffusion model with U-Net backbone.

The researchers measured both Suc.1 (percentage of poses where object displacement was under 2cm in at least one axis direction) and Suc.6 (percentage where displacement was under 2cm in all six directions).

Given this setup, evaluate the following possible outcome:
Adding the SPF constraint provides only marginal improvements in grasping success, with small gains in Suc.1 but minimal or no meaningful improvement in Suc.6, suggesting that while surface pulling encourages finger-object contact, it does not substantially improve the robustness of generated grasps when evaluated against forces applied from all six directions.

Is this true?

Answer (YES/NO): NO